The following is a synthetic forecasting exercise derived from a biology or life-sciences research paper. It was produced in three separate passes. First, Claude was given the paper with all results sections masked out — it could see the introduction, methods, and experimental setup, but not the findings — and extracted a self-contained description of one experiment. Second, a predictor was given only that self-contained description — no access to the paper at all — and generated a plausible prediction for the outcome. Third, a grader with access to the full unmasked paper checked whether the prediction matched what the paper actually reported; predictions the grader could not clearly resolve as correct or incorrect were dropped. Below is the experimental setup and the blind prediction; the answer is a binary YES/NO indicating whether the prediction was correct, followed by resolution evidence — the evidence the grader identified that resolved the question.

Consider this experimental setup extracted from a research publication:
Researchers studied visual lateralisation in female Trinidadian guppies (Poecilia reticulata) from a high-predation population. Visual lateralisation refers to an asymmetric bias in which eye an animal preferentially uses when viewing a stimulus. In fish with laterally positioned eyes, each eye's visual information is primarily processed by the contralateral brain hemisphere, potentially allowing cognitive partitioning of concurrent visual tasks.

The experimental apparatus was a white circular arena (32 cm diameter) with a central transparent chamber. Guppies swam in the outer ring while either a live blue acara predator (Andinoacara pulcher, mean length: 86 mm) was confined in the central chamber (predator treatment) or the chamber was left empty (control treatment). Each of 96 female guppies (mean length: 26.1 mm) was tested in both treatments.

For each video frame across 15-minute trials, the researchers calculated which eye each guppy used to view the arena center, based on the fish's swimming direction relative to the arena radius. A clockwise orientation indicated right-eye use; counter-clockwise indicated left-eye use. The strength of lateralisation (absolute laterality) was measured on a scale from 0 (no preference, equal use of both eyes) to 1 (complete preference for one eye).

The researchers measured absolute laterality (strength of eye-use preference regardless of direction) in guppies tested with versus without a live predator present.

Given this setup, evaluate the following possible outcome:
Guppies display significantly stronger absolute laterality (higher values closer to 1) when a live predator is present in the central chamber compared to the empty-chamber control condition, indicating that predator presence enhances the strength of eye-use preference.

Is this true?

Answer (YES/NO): NO